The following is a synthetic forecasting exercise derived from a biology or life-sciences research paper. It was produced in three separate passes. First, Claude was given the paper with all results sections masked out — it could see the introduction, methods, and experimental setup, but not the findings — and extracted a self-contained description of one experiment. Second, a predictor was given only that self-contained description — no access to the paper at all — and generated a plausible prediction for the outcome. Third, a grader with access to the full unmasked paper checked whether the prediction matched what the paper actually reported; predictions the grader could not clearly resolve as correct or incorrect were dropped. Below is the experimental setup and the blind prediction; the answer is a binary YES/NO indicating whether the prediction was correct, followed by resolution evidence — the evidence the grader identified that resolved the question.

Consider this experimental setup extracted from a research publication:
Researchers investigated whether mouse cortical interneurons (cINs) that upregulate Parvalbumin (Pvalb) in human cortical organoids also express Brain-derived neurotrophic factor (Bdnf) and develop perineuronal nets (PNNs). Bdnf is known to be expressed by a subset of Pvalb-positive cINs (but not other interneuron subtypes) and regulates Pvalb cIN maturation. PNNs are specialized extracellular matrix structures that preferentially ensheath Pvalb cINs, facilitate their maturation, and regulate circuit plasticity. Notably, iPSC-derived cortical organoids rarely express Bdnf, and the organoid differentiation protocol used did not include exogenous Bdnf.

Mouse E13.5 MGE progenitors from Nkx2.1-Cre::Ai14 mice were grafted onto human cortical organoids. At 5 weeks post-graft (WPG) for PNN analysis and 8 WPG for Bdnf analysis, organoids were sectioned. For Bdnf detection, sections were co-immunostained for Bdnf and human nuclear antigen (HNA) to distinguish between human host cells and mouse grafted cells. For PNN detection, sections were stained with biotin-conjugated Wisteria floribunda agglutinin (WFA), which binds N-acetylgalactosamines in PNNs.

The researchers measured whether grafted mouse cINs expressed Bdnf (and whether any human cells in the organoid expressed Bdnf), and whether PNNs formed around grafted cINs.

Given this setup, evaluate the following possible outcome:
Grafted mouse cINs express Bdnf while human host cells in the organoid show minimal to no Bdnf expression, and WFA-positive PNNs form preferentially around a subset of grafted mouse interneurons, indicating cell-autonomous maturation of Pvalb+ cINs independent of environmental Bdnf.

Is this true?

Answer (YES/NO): NO